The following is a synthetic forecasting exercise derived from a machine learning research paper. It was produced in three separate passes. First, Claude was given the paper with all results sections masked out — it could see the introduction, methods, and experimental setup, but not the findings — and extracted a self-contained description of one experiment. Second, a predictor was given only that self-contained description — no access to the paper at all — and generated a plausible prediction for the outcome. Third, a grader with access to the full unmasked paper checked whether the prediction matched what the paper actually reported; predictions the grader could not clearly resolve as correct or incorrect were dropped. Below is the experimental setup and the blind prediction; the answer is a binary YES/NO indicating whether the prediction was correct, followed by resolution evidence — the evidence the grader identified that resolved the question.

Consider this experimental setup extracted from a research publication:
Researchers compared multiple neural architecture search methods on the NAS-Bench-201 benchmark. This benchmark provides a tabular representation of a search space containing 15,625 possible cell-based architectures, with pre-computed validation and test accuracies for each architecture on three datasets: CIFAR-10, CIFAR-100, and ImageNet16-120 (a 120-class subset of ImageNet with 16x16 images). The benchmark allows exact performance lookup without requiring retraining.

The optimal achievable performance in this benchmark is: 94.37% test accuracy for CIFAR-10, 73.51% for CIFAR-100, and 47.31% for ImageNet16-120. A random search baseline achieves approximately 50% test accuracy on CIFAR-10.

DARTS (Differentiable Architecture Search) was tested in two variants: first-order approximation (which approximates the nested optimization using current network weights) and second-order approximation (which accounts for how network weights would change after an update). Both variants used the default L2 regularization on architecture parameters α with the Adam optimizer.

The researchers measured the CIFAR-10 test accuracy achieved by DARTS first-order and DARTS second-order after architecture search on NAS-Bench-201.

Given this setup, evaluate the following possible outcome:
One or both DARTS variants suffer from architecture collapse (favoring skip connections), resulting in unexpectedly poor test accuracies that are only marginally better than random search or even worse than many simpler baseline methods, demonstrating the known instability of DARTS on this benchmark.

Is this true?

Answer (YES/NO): YES